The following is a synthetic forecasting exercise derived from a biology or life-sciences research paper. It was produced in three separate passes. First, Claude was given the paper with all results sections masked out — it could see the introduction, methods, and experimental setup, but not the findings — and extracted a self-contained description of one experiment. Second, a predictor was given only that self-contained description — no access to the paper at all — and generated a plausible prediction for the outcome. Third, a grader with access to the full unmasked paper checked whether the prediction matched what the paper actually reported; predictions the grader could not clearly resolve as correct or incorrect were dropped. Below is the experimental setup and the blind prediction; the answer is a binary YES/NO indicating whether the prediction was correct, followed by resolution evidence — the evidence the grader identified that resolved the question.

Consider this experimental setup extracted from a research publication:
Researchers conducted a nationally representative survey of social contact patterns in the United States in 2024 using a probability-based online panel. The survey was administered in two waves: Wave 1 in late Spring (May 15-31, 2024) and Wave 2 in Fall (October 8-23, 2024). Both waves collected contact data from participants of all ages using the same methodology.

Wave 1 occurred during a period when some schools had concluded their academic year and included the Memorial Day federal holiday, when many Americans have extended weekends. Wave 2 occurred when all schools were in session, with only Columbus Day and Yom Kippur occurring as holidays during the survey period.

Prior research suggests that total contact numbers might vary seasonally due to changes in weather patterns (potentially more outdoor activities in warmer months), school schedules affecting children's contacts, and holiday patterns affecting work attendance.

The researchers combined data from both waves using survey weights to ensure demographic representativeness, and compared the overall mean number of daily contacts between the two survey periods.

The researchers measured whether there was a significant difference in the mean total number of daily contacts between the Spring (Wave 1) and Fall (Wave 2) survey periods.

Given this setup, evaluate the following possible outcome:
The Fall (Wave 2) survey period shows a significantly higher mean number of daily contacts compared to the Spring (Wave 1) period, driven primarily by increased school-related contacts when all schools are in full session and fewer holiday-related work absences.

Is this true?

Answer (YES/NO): NO